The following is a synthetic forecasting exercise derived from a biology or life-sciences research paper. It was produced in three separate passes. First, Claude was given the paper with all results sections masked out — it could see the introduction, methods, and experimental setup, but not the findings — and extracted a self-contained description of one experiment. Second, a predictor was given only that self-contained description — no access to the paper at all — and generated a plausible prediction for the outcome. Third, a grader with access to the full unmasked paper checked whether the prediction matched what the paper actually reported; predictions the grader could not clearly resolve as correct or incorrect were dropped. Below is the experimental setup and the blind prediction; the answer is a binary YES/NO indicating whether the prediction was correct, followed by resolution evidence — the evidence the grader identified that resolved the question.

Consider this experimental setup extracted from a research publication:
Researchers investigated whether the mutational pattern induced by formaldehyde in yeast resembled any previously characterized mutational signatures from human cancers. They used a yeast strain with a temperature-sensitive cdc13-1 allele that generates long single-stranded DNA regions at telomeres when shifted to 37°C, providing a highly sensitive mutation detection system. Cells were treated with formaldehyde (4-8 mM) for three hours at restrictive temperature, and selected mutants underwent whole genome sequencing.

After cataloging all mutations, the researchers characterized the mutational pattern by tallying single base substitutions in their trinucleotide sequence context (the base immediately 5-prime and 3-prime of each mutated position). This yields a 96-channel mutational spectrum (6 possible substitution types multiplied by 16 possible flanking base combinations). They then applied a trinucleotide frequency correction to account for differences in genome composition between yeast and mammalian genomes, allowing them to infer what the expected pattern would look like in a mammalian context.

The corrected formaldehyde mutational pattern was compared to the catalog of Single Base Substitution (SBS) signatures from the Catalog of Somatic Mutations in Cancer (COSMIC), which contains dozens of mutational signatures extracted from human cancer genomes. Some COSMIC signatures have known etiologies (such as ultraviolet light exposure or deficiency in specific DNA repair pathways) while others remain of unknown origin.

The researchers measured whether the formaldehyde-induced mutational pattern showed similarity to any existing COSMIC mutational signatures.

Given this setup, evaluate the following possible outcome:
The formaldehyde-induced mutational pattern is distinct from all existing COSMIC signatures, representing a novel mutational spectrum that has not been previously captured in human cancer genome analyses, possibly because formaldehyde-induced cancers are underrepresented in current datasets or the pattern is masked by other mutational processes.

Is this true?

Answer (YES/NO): NO